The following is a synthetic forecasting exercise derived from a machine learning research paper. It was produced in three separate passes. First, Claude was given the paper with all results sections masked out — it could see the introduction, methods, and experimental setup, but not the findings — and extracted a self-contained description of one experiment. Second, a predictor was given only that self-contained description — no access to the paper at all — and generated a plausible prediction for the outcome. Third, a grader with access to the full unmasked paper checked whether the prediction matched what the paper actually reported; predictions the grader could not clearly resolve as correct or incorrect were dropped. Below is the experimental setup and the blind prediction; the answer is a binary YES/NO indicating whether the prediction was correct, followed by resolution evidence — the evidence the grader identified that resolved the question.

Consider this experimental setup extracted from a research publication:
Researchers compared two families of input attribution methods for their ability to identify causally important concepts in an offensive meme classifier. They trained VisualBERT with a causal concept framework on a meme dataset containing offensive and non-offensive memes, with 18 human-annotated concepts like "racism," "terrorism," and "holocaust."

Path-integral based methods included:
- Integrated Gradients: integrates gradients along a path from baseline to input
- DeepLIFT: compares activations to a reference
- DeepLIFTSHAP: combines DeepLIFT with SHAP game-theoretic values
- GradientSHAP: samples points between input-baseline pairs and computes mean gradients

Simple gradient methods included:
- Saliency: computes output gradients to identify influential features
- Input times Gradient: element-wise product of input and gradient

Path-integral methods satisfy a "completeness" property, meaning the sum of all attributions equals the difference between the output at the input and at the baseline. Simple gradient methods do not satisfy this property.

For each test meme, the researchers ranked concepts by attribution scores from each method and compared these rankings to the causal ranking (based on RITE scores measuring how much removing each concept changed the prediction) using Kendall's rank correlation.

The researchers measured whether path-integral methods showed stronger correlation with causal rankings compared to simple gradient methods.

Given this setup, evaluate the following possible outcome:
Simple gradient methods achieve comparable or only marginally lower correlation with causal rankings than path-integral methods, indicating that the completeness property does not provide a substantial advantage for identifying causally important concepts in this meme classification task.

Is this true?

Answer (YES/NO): NO